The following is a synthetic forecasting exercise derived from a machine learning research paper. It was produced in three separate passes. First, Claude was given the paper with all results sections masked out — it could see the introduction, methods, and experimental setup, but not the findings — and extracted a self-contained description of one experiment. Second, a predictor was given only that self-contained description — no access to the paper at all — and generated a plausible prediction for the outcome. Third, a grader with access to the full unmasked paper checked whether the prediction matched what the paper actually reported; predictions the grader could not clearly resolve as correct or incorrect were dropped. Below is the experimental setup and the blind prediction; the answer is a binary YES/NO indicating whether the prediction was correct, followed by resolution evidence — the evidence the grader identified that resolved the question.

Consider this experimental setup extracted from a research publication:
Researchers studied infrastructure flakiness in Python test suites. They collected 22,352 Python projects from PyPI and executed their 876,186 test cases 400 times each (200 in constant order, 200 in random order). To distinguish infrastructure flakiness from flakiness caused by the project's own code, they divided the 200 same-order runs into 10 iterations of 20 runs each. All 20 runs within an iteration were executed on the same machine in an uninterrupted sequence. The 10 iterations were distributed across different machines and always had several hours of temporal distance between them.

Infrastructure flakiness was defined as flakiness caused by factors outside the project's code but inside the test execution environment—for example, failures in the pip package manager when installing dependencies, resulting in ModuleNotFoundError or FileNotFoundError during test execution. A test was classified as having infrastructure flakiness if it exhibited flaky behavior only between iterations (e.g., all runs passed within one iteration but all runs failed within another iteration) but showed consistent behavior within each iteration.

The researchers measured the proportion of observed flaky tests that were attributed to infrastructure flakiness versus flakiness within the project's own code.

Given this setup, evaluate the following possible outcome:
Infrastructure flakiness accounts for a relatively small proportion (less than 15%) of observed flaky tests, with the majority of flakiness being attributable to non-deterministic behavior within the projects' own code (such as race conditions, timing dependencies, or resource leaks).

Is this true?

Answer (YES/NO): NO